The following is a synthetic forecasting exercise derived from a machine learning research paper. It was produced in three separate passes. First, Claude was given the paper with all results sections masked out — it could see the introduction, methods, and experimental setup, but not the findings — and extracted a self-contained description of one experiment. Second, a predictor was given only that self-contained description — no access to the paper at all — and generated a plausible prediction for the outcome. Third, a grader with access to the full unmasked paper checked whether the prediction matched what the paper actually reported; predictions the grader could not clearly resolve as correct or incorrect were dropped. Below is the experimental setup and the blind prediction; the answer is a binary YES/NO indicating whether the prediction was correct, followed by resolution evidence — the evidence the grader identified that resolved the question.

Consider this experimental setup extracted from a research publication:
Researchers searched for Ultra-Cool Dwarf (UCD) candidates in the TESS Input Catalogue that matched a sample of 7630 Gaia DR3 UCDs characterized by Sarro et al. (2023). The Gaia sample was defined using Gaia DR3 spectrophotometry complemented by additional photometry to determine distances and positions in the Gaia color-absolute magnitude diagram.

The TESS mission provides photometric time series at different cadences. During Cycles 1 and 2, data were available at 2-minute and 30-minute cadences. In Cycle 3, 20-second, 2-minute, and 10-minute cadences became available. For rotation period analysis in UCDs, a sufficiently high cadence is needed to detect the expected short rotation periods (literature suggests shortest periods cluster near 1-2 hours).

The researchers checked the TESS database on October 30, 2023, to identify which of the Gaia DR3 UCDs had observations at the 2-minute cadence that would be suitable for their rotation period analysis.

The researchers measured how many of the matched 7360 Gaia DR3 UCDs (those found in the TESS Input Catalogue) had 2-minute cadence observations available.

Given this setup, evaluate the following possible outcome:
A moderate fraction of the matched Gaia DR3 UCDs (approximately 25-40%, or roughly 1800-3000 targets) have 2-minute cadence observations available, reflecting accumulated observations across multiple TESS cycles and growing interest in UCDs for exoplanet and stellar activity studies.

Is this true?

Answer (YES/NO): NO